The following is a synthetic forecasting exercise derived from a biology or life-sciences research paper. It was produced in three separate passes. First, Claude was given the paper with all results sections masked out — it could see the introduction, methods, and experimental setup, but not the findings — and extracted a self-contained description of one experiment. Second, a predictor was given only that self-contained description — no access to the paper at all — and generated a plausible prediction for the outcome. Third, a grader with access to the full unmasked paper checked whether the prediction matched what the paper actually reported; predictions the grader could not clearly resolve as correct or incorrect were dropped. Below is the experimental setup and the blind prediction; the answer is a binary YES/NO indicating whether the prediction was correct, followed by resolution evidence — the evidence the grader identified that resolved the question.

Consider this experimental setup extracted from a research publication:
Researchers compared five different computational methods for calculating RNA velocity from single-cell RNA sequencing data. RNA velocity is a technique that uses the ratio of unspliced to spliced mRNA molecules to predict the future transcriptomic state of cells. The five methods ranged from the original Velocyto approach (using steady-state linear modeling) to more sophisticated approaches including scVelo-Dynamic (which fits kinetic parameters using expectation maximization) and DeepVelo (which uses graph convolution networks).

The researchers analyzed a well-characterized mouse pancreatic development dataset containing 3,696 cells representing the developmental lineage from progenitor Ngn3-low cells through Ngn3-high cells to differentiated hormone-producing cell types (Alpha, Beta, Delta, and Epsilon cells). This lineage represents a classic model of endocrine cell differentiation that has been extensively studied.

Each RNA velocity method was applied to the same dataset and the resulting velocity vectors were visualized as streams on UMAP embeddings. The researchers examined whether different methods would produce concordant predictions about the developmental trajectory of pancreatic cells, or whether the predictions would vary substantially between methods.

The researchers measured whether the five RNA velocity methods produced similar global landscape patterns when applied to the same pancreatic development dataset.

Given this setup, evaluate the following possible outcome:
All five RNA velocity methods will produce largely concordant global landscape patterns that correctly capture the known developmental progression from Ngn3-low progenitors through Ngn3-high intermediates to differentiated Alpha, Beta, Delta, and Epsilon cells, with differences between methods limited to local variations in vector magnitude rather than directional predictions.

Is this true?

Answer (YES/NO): NO